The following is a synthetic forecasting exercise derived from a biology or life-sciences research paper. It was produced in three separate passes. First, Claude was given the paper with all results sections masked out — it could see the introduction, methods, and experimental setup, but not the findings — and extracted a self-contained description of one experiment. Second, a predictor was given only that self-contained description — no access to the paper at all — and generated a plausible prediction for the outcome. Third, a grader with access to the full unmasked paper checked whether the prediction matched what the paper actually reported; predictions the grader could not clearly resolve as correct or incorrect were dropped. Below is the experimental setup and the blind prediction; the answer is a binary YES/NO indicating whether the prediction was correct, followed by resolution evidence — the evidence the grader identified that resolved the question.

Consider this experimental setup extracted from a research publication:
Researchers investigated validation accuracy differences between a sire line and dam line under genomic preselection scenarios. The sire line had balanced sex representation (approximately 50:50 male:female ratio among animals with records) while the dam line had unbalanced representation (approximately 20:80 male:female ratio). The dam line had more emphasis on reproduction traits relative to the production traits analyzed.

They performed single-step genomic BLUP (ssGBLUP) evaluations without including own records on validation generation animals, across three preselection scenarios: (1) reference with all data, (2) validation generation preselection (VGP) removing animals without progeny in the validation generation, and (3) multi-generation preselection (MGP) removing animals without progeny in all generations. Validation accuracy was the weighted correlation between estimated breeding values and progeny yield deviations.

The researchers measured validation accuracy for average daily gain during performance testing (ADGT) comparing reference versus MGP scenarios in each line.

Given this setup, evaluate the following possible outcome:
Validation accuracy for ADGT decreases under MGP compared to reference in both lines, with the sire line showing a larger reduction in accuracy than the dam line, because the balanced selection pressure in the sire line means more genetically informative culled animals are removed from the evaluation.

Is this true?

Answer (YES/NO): NO